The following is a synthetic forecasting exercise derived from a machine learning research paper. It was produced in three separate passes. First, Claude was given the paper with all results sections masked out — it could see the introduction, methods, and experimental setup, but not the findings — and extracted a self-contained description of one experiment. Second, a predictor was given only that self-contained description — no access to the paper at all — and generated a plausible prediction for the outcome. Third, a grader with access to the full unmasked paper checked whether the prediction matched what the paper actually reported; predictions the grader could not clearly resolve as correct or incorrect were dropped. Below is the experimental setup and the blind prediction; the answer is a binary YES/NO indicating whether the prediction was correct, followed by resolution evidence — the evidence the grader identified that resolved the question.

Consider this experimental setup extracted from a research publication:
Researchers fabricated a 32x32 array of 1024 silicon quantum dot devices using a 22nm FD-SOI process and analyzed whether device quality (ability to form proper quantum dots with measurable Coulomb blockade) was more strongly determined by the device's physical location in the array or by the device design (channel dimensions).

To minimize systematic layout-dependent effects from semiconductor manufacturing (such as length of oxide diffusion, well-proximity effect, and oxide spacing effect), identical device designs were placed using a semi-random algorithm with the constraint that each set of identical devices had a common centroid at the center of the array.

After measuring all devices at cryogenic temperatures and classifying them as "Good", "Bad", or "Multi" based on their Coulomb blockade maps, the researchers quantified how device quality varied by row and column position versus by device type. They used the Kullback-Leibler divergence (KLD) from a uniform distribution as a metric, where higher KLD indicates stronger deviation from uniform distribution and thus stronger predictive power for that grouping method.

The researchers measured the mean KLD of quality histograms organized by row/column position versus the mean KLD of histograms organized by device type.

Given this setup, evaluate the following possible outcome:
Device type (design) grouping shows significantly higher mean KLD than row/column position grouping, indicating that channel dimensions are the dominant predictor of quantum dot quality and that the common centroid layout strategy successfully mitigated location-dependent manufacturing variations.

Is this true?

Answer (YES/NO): YES